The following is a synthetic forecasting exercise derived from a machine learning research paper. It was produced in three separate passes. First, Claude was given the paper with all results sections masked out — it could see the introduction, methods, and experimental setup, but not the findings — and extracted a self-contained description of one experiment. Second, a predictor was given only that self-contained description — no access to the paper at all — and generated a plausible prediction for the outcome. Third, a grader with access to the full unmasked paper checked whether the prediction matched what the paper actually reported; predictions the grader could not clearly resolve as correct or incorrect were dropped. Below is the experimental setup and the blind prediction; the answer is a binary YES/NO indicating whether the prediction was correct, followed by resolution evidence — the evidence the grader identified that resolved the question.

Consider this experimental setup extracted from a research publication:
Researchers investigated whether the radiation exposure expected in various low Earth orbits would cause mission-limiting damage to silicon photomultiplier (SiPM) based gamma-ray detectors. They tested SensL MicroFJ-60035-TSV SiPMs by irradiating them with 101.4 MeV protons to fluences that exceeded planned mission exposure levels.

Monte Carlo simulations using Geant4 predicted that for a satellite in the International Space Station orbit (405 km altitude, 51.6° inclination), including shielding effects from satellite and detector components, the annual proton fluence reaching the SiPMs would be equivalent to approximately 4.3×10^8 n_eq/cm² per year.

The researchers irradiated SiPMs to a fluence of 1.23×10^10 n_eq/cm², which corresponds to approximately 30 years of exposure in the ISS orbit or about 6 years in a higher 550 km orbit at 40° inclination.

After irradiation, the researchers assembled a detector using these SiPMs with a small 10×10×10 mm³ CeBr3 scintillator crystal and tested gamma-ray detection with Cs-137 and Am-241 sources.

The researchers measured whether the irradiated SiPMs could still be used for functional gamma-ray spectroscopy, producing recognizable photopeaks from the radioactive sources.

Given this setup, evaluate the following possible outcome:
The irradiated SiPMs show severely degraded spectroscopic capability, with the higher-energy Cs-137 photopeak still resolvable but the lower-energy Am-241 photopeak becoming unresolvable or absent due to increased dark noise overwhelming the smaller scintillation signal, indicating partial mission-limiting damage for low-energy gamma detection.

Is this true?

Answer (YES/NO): NO